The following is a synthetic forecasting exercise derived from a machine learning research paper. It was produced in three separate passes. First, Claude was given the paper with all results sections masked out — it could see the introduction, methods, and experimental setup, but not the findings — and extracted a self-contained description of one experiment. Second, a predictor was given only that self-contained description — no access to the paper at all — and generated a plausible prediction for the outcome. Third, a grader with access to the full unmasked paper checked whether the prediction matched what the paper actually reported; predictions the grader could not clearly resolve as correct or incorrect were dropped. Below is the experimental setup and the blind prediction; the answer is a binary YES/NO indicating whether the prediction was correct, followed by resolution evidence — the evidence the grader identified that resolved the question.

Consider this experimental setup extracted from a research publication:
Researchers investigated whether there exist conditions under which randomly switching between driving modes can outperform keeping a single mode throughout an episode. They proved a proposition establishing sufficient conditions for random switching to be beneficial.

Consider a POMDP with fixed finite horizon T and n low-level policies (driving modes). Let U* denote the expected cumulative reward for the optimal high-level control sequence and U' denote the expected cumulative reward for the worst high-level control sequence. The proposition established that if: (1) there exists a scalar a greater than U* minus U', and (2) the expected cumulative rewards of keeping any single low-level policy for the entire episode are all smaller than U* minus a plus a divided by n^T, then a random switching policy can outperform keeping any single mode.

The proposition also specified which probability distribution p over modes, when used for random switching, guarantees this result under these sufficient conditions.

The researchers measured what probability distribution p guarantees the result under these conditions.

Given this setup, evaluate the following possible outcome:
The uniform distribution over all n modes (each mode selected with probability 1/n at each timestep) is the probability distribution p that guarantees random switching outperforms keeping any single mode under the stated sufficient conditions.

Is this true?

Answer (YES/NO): YES